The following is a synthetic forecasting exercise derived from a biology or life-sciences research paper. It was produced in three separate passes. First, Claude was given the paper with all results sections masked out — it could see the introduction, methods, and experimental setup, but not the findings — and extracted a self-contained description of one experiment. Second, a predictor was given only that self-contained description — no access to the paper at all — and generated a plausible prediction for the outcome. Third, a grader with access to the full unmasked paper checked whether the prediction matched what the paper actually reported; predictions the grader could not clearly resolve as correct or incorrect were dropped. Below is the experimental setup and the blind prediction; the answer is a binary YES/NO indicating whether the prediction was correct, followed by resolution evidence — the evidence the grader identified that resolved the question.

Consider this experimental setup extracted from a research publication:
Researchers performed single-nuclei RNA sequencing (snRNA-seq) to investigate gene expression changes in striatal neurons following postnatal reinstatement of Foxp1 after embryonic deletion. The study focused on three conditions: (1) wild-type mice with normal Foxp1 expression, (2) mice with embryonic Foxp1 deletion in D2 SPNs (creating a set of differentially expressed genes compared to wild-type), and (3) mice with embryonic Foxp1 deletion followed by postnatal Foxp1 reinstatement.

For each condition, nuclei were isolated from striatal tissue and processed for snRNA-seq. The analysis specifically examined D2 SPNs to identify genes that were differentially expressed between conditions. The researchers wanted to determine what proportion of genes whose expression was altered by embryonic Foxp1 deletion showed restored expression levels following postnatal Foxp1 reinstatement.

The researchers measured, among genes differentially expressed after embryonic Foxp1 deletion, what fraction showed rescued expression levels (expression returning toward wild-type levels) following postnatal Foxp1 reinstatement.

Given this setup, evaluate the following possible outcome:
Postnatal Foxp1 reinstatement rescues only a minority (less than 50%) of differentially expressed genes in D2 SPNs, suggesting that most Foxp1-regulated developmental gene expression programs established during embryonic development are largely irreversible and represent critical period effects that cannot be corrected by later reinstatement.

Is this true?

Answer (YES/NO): YES